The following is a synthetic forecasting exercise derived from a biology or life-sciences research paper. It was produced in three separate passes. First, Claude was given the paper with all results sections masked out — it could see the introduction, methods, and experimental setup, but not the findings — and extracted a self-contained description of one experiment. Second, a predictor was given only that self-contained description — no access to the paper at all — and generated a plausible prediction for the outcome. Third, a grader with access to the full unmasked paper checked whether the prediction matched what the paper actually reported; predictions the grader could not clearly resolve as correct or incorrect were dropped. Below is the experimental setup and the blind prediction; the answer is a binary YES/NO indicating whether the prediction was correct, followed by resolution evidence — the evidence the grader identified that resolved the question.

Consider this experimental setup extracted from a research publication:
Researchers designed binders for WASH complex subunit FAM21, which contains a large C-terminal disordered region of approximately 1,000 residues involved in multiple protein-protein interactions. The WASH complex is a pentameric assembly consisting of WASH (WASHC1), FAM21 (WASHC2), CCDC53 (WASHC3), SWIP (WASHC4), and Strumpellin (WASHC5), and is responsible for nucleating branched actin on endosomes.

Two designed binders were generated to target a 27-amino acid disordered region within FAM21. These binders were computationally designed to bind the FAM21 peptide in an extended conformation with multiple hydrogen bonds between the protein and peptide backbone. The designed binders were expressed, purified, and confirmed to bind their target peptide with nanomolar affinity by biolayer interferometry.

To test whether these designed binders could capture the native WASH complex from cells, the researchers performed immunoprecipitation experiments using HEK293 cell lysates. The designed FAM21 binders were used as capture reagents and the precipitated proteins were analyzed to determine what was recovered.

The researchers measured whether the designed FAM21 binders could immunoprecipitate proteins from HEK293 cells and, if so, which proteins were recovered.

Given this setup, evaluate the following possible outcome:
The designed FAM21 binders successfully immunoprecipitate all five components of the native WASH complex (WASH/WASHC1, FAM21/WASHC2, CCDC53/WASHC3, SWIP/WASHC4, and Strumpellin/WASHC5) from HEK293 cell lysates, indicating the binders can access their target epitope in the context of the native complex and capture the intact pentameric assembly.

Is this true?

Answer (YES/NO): YES